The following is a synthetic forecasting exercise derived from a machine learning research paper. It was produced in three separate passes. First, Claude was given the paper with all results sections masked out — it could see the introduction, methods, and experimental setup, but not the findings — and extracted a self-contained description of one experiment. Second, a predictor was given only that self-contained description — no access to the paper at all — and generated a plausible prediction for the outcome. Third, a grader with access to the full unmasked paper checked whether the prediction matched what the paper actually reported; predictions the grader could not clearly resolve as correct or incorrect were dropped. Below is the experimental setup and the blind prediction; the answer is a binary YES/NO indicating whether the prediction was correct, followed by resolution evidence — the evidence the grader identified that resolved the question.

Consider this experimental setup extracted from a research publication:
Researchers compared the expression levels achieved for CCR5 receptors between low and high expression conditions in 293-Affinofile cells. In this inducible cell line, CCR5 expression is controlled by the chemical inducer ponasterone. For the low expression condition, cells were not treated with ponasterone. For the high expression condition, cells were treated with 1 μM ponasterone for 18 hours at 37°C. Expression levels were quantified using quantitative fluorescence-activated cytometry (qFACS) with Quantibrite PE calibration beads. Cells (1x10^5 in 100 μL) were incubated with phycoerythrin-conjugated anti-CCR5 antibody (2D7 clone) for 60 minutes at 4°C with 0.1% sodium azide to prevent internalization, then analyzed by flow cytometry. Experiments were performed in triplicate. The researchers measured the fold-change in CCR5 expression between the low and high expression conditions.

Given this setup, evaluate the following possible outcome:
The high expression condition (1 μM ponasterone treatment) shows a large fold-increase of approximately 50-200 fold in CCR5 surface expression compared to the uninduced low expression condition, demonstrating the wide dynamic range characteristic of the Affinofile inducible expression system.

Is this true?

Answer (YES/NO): NO